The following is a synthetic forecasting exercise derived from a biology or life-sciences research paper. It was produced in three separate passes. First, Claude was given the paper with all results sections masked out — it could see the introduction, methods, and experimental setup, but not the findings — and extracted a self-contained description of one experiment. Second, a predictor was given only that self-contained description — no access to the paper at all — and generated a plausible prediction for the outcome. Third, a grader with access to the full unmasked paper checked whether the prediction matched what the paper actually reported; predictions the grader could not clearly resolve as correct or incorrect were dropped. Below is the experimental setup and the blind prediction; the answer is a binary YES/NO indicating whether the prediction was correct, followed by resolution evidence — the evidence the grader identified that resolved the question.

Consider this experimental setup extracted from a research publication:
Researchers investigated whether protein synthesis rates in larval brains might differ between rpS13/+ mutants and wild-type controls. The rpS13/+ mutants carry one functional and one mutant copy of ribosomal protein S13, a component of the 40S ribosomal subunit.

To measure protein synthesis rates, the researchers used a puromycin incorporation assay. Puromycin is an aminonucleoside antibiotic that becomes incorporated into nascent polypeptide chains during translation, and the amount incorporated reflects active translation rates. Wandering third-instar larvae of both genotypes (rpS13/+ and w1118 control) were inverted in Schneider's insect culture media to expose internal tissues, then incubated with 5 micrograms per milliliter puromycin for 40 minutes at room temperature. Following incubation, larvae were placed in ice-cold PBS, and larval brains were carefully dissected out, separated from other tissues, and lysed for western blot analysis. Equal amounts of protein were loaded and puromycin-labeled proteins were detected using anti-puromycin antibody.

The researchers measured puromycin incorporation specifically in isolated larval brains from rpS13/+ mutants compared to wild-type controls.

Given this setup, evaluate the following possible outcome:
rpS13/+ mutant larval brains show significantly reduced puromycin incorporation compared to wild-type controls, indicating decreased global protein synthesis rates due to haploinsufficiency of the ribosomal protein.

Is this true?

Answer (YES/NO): NO